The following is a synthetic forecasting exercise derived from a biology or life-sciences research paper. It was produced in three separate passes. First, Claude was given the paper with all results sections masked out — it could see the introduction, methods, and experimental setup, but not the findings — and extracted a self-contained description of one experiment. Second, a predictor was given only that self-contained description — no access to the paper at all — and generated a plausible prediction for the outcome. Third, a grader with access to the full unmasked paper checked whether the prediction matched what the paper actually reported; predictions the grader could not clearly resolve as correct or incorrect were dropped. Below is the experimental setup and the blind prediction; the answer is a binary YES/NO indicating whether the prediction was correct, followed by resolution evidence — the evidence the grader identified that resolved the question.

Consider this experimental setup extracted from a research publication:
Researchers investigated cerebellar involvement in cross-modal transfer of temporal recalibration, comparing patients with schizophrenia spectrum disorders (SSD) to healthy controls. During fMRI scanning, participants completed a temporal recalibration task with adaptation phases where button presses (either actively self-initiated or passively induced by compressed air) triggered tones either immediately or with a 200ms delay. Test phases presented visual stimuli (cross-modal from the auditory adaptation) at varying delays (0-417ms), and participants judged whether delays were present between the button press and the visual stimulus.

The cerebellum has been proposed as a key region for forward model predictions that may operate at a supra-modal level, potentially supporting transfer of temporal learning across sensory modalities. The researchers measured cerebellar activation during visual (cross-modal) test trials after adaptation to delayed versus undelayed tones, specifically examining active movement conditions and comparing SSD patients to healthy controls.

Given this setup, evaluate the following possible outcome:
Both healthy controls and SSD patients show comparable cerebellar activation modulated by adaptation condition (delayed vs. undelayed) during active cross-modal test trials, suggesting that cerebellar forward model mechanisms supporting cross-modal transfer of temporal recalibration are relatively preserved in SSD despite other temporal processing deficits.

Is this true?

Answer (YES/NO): NO